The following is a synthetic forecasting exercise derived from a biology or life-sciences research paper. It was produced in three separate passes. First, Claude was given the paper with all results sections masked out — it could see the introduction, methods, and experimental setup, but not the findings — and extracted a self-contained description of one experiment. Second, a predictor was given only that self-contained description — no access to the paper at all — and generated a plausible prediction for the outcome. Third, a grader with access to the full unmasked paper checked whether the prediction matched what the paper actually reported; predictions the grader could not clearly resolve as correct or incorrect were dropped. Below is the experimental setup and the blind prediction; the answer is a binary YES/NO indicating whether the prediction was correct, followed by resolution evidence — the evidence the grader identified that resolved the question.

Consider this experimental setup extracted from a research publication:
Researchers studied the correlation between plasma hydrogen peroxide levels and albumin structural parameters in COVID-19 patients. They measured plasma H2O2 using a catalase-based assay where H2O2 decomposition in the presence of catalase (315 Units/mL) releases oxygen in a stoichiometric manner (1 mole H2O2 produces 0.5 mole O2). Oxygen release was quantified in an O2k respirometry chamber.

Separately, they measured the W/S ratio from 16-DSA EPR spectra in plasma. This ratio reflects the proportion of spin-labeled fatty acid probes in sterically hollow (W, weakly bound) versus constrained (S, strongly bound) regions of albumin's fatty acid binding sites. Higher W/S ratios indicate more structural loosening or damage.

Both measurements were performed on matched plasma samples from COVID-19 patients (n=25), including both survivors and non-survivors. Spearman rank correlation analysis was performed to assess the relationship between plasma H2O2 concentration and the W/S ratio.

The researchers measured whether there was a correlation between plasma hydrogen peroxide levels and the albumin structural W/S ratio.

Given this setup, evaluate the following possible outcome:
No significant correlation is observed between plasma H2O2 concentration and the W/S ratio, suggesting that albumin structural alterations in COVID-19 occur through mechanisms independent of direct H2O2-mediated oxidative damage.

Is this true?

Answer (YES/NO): NO